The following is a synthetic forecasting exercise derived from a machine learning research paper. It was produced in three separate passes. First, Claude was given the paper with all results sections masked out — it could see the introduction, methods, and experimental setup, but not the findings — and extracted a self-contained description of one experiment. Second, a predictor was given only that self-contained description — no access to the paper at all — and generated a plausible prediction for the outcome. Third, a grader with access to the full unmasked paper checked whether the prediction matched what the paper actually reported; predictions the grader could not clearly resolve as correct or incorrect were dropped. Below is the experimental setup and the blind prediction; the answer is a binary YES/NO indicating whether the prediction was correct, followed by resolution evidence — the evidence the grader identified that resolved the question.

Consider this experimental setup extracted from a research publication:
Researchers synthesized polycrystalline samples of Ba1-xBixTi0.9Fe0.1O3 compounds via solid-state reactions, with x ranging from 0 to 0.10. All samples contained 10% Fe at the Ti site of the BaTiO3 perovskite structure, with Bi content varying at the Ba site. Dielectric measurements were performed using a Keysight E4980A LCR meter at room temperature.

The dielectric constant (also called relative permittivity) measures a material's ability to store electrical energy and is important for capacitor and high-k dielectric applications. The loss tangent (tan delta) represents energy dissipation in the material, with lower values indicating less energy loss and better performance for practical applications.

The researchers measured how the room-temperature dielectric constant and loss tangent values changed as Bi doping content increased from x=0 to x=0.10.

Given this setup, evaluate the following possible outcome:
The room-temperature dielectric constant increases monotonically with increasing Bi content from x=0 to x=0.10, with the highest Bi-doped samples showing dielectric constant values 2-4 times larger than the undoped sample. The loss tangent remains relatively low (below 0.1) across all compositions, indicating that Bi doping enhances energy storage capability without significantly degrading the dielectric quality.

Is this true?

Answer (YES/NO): NO